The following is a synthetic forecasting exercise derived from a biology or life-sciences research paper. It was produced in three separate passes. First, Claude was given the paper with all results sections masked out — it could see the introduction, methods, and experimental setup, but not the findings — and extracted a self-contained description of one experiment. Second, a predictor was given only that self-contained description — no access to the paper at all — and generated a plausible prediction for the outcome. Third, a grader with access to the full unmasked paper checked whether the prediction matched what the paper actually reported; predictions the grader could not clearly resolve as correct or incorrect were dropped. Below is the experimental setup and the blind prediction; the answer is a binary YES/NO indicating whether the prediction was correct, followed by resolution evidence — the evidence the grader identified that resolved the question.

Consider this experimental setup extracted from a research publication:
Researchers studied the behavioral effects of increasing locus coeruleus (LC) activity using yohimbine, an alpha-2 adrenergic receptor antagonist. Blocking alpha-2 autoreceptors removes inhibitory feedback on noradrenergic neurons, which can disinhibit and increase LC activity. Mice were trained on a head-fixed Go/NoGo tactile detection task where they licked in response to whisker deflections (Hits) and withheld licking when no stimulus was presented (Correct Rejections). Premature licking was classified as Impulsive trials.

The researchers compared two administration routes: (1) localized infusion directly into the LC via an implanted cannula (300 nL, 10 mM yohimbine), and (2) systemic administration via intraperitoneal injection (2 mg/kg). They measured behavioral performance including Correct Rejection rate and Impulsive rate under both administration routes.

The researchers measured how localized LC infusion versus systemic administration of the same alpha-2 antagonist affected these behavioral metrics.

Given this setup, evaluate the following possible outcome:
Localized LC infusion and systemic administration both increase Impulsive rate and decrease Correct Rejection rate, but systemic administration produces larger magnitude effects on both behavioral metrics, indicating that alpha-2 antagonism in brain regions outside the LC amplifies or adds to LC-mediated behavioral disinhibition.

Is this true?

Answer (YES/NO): NO